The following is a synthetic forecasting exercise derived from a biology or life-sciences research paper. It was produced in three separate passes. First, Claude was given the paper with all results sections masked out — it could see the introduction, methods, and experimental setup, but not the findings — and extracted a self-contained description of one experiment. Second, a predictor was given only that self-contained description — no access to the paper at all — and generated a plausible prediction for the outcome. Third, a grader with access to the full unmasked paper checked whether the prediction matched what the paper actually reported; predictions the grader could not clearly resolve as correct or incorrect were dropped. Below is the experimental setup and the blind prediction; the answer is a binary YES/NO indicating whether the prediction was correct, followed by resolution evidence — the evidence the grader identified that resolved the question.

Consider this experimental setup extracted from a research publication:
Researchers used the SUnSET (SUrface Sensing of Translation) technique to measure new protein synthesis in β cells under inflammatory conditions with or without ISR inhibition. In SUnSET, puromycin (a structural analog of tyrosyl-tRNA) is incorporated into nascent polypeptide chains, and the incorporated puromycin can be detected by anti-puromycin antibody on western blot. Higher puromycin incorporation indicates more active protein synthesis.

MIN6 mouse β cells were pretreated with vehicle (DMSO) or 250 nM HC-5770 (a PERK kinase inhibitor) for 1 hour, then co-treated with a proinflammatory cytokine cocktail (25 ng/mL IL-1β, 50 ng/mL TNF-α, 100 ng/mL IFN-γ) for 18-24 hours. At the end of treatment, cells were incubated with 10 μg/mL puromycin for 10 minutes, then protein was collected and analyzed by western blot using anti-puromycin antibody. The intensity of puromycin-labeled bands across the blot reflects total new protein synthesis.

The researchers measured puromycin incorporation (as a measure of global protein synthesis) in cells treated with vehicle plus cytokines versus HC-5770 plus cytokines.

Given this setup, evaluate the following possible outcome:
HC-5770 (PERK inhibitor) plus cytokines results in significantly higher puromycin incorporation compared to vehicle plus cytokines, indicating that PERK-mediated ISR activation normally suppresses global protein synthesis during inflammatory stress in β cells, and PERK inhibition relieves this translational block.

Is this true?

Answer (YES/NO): YES